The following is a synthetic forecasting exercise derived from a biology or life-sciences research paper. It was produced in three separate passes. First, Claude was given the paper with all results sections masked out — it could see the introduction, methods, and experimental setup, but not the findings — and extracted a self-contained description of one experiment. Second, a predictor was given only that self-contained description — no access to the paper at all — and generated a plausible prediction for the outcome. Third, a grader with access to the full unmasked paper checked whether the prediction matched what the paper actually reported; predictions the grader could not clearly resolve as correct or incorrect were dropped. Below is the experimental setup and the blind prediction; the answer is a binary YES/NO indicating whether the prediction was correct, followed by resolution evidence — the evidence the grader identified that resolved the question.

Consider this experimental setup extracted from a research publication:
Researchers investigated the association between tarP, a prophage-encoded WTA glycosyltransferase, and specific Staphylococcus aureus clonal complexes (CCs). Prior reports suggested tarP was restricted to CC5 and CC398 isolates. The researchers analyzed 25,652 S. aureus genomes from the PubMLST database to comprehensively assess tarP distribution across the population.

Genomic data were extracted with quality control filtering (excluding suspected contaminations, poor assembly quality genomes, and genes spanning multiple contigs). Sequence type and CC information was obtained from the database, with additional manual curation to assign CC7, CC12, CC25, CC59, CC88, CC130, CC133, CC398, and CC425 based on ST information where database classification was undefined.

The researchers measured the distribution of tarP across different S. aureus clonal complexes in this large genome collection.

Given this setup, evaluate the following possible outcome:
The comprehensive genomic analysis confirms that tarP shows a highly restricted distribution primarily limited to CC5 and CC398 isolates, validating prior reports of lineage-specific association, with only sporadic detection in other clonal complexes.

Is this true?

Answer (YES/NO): NO